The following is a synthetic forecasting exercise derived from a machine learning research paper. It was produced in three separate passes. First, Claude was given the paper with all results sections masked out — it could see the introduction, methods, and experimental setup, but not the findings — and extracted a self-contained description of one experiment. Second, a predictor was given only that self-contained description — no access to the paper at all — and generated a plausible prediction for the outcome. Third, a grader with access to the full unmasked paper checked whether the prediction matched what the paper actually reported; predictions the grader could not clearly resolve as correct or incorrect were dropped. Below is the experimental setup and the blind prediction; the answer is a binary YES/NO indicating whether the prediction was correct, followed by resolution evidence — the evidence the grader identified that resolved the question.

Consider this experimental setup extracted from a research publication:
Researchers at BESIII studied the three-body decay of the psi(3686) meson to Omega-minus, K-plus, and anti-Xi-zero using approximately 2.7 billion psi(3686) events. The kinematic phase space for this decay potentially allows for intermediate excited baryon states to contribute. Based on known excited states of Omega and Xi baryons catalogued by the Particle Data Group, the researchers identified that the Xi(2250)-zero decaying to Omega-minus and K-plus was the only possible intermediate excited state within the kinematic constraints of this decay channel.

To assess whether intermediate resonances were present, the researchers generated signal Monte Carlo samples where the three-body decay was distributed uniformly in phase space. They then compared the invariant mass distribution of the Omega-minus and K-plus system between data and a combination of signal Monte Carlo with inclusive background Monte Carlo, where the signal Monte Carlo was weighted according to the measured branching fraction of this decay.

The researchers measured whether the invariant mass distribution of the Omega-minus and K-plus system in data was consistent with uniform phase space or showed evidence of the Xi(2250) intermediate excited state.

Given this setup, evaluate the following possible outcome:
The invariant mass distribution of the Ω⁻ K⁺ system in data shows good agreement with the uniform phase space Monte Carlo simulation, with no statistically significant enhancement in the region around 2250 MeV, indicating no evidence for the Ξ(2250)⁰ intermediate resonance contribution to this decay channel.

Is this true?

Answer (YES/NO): YES